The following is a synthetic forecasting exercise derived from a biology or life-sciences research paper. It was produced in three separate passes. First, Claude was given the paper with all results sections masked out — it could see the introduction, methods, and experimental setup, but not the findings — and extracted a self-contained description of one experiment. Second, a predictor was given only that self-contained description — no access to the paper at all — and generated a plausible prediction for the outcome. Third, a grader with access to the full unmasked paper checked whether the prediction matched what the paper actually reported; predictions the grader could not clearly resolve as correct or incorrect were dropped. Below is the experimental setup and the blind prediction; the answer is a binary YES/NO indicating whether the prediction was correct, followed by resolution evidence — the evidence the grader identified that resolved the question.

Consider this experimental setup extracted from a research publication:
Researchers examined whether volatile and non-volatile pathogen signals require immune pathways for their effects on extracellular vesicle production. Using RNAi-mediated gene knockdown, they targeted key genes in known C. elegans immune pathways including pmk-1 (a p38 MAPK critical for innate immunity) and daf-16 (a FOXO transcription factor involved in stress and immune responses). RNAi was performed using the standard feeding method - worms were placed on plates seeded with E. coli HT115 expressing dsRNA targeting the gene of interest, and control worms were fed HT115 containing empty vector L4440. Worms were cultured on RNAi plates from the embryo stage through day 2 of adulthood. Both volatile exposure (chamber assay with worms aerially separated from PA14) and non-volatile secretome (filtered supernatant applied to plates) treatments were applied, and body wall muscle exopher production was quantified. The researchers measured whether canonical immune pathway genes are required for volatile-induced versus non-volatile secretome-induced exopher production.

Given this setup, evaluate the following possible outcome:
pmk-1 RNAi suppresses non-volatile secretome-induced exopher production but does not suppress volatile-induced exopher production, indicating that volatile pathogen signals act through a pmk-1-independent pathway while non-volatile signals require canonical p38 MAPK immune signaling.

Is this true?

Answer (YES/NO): YES